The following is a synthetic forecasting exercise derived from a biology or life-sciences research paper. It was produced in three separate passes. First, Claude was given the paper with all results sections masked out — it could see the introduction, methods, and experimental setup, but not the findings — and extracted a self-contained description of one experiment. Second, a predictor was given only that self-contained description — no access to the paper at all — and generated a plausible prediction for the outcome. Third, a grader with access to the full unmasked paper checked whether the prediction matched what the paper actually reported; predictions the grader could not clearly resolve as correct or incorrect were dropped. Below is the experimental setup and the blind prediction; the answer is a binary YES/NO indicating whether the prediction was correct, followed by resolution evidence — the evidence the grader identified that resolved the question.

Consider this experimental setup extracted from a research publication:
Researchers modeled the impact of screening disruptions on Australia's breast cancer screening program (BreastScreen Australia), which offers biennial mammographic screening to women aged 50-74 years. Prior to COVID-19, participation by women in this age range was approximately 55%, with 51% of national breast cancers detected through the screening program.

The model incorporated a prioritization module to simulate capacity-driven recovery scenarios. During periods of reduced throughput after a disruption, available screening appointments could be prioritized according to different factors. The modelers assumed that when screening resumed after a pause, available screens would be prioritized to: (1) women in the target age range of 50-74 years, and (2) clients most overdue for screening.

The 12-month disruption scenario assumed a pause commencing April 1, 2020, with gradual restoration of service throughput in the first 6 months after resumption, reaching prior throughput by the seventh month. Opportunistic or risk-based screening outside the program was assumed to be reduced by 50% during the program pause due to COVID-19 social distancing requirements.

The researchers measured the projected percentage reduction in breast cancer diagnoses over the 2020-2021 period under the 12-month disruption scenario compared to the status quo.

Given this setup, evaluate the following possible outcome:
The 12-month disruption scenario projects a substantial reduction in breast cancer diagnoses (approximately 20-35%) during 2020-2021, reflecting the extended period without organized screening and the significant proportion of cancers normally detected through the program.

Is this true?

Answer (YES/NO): NO